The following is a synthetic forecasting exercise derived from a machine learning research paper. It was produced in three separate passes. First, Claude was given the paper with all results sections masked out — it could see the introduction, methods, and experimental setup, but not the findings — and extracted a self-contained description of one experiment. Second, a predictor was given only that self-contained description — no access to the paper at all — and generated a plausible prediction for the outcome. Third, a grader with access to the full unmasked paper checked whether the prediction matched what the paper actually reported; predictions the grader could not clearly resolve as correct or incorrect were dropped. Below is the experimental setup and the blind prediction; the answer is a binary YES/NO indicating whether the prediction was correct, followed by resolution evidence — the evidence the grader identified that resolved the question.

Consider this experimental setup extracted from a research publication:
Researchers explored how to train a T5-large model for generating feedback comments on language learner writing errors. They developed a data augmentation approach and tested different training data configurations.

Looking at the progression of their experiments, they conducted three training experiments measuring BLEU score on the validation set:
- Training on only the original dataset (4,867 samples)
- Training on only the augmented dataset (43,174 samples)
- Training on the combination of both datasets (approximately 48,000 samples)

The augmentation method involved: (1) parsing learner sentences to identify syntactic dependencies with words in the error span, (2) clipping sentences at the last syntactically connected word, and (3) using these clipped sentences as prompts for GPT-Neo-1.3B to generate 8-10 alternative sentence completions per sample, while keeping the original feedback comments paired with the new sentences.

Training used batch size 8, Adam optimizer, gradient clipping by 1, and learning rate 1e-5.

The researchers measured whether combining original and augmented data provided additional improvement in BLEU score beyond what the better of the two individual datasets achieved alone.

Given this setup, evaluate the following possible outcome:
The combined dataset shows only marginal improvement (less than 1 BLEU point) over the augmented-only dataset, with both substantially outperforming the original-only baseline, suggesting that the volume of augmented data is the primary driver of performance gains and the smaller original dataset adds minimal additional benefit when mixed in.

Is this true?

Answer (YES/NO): NO